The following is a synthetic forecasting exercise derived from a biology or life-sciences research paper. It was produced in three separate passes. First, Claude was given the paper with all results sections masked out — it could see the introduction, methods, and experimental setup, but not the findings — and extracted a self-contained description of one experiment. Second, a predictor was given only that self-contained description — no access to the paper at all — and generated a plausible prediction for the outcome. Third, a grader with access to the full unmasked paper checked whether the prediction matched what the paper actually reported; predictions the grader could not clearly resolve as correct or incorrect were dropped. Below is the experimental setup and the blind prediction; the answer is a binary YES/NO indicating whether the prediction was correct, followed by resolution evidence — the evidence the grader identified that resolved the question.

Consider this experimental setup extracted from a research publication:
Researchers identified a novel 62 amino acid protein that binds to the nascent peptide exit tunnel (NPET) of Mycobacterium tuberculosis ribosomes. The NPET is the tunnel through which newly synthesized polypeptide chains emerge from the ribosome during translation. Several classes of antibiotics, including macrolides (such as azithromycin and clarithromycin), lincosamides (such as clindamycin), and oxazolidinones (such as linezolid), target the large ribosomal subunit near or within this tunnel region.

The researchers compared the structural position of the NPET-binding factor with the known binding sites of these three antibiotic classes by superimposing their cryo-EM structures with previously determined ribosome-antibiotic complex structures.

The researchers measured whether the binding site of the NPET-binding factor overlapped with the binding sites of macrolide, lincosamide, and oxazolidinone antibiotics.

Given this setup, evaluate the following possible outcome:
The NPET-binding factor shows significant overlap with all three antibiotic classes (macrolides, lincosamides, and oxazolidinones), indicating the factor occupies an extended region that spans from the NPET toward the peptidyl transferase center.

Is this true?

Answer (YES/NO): YES